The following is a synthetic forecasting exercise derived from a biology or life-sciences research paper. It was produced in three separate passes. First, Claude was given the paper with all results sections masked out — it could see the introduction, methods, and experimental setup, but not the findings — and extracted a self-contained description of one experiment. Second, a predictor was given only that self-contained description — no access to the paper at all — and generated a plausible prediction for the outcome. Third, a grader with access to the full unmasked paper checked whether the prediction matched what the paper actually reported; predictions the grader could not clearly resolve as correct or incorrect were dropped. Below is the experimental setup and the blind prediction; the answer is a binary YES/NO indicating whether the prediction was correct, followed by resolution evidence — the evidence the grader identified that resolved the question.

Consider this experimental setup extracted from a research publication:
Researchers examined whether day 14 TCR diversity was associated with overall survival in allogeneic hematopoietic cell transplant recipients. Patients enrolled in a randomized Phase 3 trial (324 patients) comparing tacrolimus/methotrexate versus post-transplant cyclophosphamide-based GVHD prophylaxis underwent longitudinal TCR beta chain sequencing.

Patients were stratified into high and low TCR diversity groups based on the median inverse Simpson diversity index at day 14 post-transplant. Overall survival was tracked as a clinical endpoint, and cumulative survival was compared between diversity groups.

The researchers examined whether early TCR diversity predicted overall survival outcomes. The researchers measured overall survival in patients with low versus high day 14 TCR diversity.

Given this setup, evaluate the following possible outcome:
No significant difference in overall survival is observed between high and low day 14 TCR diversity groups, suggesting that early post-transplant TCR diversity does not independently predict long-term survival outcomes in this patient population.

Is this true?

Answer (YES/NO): YES